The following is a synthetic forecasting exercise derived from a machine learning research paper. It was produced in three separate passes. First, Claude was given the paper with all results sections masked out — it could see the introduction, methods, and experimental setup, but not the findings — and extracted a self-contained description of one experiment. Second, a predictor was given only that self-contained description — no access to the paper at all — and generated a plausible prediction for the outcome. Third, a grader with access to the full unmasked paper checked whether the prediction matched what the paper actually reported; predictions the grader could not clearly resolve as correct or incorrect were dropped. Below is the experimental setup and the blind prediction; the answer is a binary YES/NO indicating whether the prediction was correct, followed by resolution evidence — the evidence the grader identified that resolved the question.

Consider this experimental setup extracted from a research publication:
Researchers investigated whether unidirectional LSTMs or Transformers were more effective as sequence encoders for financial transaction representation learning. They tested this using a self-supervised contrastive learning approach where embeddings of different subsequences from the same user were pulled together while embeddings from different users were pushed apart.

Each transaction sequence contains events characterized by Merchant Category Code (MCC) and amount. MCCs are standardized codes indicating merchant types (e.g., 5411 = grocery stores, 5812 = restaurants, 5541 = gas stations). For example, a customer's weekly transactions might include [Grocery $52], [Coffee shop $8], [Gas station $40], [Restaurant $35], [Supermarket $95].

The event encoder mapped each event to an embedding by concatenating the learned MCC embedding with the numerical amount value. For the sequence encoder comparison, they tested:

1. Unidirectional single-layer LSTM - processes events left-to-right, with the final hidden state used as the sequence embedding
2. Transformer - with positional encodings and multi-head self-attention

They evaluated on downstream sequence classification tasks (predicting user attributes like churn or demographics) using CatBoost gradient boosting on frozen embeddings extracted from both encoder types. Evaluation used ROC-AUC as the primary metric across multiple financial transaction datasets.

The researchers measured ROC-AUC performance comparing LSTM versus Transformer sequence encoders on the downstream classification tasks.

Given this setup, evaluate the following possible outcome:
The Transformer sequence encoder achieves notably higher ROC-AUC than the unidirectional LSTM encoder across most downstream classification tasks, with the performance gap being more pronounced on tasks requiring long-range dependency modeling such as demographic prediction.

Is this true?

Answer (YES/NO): NO